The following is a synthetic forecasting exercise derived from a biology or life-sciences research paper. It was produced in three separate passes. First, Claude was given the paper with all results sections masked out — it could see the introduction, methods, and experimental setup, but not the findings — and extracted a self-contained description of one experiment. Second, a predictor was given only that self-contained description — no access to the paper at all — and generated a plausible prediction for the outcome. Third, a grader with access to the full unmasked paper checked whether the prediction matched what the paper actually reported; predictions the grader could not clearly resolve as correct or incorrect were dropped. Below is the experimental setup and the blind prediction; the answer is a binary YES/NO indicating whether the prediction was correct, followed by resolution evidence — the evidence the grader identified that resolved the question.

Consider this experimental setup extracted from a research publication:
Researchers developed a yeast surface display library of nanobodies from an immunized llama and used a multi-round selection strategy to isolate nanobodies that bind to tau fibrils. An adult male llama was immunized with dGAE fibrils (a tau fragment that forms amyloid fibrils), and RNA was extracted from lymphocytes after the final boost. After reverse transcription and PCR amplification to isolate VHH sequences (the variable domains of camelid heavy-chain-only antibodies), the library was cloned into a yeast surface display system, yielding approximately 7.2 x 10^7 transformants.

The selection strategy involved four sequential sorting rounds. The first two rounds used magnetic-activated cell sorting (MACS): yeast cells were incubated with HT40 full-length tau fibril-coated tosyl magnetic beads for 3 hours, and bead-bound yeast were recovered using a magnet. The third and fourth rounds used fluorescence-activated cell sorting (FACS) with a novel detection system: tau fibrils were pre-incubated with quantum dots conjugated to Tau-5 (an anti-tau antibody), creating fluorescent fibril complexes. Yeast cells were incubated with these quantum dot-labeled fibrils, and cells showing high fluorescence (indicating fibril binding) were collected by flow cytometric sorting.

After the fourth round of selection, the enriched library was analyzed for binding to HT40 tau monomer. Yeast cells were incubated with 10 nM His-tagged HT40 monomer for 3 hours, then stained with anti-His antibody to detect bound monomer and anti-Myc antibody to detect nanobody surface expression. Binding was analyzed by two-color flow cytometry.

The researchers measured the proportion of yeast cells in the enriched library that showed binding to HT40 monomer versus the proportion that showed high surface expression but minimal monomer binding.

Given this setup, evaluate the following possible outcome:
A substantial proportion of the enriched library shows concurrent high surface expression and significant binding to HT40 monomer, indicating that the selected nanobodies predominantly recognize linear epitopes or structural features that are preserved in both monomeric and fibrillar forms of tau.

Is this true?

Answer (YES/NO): NO